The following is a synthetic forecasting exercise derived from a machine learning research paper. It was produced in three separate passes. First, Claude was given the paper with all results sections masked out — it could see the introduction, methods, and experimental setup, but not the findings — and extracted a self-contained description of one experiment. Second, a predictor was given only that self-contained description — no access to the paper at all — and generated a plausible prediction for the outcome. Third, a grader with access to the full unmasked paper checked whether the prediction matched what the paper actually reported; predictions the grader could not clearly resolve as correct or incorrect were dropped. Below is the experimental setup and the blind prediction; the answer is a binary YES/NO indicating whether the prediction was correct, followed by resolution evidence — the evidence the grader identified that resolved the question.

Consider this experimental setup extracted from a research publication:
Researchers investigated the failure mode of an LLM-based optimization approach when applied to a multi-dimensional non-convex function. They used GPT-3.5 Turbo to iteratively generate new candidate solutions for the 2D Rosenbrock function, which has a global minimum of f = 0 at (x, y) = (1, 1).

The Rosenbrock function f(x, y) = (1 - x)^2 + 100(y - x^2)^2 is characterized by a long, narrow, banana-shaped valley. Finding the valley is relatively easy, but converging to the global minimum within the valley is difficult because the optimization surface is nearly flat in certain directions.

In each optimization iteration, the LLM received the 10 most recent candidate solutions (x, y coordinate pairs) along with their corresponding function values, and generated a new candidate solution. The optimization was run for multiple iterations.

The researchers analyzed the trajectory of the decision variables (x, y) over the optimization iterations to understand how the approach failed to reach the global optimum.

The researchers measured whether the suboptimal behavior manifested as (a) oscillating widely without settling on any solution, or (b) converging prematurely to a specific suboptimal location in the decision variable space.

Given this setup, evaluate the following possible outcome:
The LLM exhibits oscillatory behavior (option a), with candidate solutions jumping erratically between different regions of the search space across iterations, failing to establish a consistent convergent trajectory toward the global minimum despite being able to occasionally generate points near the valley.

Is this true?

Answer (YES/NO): NO